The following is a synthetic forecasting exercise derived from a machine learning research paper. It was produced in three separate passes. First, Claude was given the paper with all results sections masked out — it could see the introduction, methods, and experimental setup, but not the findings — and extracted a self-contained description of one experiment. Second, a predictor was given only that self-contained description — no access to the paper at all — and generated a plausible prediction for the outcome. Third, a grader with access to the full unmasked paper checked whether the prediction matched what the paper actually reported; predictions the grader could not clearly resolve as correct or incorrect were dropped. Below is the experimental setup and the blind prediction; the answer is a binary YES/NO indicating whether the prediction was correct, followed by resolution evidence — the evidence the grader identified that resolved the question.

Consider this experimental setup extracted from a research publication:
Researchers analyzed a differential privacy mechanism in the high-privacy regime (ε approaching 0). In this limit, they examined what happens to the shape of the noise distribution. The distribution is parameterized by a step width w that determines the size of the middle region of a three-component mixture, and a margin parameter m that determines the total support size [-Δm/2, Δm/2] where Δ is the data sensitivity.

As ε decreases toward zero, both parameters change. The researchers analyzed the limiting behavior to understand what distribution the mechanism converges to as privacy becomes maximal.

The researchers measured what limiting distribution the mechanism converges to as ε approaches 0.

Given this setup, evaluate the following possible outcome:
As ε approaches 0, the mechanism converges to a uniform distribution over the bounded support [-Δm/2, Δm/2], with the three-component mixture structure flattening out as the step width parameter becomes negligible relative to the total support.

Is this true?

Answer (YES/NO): NO